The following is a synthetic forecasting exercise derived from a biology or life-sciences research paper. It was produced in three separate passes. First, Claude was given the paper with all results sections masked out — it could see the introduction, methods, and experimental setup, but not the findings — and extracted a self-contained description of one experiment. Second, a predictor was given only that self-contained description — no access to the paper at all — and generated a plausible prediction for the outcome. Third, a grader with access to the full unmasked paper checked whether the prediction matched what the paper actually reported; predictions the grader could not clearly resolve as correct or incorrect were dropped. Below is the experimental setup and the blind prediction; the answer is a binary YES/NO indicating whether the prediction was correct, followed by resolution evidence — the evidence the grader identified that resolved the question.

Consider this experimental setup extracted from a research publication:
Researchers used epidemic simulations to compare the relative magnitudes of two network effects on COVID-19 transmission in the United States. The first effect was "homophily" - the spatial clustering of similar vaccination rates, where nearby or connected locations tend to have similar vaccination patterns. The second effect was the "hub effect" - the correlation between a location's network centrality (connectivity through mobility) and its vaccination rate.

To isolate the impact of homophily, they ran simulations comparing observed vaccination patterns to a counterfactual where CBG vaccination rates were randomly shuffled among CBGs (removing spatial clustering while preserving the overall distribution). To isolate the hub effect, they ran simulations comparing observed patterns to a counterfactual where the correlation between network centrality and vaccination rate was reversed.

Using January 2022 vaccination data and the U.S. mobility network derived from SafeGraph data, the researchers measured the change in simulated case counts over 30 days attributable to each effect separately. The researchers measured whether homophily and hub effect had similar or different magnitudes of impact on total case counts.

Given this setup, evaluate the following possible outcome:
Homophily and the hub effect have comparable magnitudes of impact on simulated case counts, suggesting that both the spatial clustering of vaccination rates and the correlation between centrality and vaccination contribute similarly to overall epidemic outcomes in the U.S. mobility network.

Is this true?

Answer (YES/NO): YES